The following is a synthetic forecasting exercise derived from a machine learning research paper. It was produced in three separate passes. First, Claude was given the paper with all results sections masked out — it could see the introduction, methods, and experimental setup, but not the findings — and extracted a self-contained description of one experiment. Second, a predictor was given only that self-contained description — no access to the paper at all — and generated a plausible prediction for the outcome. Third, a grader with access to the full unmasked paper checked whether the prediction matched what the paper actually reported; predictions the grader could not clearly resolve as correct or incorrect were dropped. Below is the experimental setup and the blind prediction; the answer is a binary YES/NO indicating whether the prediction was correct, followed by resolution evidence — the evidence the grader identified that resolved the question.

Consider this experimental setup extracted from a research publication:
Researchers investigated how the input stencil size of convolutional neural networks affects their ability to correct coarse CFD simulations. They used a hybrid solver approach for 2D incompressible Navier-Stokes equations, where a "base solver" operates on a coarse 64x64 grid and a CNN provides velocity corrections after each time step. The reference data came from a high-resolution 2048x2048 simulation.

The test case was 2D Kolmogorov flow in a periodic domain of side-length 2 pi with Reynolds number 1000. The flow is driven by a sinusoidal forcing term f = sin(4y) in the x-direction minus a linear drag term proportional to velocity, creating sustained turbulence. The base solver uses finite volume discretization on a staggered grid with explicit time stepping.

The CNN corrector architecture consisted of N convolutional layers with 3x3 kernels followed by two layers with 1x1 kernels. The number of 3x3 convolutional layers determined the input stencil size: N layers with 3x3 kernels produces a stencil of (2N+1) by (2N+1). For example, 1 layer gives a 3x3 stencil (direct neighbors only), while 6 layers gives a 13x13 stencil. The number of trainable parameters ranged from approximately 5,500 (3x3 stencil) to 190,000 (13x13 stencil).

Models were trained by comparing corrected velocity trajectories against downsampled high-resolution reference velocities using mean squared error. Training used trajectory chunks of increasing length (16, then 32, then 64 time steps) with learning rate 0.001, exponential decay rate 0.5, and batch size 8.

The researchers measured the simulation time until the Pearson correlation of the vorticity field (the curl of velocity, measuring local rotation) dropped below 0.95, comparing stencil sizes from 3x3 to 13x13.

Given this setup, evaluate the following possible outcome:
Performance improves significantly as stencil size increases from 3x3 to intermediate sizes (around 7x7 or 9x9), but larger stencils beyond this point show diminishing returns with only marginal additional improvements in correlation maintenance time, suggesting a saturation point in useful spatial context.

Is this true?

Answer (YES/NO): NO